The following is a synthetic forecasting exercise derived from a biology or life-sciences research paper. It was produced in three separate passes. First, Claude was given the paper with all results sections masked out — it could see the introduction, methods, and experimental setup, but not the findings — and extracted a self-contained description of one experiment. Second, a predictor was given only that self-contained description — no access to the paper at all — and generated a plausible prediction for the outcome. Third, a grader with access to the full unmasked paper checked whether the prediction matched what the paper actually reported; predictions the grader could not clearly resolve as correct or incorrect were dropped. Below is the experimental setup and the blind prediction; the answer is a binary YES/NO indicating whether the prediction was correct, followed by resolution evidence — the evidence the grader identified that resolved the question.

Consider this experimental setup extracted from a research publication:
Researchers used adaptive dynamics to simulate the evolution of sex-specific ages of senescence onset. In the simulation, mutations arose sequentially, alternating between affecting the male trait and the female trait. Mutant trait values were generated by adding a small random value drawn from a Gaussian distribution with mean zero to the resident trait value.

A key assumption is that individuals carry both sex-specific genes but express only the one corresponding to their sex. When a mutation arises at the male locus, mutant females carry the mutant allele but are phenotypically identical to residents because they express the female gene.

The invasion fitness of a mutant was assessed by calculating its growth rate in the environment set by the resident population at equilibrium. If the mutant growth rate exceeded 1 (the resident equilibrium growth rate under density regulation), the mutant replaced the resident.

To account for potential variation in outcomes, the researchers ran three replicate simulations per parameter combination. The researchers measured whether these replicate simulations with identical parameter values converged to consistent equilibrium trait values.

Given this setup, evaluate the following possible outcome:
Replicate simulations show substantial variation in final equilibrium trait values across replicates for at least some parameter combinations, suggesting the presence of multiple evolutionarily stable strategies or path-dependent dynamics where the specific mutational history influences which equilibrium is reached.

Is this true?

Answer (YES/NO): NO